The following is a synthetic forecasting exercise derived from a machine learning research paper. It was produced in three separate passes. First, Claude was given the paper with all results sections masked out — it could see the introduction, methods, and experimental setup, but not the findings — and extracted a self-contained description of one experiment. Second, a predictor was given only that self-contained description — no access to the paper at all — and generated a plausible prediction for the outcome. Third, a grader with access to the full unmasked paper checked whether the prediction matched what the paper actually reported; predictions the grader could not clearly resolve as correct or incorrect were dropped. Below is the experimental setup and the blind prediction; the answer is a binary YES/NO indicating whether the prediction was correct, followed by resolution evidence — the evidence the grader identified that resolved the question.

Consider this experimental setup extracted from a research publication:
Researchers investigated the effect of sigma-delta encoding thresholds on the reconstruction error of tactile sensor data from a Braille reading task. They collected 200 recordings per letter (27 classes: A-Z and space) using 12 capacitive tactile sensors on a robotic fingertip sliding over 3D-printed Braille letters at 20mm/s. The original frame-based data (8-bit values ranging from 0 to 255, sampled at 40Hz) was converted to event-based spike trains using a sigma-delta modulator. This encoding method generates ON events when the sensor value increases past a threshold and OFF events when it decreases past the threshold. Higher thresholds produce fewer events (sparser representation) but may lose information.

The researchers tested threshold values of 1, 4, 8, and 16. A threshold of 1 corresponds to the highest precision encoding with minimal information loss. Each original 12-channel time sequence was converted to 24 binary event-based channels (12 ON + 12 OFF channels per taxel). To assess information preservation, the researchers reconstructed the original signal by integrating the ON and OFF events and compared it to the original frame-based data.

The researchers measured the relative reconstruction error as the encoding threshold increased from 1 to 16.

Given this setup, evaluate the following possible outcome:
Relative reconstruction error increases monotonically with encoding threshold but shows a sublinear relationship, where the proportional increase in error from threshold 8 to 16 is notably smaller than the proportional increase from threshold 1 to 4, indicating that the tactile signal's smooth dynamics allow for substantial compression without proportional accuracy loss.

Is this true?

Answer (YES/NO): NO